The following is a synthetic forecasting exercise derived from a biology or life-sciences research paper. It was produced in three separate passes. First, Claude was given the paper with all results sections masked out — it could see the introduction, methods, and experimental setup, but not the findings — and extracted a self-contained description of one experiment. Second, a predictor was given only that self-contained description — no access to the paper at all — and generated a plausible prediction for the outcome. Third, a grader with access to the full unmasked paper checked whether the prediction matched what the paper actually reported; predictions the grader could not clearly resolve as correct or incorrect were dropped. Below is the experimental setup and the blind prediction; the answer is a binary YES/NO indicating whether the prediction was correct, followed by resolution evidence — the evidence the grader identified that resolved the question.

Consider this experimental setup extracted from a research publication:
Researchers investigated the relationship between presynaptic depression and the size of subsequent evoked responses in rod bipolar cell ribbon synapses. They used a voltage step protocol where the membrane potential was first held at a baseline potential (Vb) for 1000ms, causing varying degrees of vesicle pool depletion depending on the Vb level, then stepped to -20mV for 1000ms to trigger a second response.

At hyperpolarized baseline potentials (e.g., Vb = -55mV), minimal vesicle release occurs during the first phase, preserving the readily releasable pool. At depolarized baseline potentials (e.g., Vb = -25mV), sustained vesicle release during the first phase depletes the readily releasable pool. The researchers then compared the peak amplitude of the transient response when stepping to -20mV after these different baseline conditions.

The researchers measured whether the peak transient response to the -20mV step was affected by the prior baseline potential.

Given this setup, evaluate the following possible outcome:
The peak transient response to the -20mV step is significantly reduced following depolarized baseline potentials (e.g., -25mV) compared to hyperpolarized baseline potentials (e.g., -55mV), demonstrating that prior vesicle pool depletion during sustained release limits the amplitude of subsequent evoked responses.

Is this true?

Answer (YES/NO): YES